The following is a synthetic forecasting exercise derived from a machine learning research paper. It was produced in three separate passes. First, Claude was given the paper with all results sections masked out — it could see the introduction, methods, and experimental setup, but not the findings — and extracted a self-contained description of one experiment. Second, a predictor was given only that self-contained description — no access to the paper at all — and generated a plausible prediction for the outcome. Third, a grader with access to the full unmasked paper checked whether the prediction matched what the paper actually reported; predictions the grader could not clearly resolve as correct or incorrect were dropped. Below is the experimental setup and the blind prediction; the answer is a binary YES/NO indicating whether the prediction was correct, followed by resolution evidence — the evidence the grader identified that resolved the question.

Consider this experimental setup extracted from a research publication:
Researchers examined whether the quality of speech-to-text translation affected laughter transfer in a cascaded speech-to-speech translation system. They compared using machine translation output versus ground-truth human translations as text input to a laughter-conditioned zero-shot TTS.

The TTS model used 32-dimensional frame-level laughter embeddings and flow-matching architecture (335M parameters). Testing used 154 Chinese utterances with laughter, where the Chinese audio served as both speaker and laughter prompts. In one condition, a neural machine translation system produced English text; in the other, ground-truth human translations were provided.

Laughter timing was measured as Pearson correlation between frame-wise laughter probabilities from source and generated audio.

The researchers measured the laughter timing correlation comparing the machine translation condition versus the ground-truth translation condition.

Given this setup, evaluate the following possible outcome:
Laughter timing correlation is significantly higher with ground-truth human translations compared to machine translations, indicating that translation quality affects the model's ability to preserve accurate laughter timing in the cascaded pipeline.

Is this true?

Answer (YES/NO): NO